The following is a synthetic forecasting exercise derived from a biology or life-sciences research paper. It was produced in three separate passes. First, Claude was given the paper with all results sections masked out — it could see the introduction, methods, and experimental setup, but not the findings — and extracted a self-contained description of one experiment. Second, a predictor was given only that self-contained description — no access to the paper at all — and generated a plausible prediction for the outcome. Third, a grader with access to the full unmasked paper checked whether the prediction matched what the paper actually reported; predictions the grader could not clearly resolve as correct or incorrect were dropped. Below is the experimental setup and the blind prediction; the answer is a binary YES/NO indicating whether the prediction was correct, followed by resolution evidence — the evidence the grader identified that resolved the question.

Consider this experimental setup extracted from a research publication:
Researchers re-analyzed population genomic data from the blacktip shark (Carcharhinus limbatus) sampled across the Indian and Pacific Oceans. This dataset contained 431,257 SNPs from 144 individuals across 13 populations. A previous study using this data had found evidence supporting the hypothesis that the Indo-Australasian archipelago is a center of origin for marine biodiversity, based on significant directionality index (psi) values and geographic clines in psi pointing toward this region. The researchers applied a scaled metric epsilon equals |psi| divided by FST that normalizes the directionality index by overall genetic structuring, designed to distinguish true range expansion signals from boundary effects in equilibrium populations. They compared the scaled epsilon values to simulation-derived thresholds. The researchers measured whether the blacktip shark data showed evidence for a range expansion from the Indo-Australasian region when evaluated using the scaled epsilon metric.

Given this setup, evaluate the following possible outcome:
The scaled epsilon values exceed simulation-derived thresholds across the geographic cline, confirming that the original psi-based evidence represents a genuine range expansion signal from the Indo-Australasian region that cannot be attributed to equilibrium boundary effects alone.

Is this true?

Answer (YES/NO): NO